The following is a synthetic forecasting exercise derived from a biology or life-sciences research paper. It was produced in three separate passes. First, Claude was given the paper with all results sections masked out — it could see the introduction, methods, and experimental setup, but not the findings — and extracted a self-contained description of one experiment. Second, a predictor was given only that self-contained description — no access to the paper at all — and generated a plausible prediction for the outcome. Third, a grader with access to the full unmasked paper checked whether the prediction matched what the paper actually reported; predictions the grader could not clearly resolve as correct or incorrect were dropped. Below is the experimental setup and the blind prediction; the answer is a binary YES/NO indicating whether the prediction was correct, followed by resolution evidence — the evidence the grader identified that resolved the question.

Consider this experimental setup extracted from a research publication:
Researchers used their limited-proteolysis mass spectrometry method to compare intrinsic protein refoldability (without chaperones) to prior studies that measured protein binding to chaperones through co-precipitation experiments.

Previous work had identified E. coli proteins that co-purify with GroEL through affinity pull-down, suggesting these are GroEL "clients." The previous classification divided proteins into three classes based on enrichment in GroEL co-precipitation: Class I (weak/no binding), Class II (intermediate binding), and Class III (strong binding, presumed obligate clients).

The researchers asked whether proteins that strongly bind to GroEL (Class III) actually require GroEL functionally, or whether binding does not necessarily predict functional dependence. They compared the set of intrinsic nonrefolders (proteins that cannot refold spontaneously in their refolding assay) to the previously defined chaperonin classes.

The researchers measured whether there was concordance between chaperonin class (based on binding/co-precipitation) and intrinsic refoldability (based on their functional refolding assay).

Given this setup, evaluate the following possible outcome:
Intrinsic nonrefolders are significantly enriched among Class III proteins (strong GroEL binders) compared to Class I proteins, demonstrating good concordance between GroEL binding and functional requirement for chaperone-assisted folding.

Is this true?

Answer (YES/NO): NO